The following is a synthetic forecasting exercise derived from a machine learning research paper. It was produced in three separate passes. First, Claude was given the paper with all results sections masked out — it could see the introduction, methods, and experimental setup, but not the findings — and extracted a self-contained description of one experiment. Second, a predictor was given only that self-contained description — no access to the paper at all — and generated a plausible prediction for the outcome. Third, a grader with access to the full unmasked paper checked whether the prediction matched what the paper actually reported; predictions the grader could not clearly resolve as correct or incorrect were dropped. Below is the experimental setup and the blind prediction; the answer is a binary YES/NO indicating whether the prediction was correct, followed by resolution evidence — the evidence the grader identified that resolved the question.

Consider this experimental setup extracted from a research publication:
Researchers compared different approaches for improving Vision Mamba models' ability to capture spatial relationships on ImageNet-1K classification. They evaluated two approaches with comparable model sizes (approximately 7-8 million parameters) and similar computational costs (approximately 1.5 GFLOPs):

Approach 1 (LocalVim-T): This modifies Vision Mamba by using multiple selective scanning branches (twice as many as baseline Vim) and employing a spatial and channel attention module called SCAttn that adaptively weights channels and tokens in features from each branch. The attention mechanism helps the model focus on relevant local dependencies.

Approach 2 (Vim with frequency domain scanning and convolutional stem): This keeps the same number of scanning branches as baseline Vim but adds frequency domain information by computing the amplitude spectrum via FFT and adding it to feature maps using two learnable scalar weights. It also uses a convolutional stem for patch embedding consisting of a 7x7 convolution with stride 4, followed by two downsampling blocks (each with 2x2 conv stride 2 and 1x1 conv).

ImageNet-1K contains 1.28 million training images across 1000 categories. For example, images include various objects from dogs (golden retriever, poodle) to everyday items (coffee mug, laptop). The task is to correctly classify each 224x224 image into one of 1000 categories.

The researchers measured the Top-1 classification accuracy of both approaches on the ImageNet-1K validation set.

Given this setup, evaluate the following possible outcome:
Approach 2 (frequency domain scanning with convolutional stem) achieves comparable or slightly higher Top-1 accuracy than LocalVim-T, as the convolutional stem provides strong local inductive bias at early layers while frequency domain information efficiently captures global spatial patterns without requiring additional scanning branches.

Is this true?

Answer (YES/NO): NO